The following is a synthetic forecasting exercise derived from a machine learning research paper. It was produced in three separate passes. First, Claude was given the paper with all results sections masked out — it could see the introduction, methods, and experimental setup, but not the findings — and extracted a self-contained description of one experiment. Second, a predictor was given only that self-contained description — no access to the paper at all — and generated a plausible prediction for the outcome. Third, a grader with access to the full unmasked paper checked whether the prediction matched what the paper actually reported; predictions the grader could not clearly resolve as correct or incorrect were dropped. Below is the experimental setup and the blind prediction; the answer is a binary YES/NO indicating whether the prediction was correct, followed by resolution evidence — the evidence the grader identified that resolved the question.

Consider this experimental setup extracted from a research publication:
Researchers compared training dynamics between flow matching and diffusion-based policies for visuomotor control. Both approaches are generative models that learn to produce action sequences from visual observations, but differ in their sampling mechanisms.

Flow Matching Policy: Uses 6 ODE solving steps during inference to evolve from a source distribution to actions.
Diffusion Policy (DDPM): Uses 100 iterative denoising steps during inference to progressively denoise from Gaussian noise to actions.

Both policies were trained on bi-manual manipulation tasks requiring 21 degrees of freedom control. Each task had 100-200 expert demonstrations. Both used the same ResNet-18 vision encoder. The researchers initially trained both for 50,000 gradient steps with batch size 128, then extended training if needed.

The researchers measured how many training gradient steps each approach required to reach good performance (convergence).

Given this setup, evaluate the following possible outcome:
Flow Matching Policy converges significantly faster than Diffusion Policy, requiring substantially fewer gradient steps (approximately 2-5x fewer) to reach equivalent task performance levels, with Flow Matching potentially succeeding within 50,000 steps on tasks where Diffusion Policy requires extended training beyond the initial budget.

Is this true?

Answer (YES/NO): YES